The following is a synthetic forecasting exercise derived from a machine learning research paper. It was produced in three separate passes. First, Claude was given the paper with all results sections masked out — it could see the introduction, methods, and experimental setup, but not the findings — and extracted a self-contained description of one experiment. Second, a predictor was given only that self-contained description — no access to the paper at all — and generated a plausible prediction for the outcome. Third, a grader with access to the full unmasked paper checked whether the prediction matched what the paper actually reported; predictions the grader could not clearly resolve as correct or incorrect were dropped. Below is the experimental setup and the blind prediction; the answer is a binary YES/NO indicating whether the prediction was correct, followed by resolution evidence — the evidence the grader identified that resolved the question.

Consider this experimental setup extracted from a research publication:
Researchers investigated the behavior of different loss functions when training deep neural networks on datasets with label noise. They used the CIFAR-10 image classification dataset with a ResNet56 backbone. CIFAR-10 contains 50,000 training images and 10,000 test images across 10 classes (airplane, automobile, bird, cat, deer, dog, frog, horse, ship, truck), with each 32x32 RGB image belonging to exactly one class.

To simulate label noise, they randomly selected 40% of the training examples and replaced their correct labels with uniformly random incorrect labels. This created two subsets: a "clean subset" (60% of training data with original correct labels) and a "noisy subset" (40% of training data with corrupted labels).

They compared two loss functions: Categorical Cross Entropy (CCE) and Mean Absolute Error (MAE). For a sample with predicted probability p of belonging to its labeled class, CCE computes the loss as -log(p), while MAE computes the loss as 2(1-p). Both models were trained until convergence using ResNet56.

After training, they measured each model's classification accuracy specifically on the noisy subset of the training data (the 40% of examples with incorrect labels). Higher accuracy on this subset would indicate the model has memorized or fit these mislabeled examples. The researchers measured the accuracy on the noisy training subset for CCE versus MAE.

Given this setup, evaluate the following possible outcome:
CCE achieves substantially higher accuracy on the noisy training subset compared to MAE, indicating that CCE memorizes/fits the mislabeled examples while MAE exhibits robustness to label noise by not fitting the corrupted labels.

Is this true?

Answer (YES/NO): YES